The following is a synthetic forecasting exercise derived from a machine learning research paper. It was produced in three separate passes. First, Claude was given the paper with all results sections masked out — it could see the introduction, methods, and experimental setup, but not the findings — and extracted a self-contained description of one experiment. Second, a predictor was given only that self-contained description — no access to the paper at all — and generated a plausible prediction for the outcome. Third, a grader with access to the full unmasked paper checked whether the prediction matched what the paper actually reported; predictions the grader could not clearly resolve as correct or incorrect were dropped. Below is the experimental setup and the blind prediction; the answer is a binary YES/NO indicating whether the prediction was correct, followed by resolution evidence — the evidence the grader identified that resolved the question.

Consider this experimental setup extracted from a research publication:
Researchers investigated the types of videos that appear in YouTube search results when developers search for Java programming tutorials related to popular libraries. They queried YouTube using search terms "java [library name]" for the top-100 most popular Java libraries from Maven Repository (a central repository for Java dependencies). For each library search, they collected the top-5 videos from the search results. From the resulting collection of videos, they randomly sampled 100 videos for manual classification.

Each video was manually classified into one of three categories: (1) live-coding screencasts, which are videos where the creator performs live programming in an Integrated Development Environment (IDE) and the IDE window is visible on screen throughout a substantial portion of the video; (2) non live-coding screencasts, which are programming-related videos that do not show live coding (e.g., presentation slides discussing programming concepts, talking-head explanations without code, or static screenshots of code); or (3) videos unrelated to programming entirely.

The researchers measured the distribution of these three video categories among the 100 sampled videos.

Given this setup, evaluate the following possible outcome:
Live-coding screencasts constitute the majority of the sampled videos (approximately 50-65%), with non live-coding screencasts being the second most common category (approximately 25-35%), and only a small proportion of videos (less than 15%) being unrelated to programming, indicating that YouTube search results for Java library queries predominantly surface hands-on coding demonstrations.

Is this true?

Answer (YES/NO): NO